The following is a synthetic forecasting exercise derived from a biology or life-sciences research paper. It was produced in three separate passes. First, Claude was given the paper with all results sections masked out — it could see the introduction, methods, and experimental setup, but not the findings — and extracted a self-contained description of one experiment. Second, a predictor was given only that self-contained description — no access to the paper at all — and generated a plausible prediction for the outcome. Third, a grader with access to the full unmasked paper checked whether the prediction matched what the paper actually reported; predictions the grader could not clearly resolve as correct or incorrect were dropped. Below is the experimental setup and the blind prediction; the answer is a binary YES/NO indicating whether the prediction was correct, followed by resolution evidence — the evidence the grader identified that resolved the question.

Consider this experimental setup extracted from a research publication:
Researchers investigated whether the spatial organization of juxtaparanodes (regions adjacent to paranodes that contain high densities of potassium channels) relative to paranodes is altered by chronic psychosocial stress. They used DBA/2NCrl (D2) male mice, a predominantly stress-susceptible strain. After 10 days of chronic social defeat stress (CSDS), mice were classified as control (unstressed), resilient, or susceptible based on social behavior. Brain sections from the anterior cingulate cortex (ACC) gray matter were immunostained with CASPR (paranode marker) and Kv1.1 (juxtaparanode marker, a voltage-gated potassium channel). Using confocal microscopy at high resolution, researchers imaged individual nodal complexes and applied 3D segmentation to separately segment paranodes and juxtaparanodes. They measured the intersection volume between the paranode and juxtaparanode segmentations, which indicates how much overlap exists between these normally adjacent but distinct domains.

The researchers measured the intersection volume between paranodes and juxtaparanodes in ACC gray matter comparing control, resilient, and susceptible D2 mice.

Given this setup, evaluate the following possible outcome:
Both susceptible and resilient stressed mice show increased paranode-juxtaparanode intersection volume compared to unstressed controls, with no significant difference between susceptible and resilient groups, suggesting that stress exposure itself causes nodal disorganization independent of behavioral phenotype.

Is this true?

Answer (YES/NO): NO